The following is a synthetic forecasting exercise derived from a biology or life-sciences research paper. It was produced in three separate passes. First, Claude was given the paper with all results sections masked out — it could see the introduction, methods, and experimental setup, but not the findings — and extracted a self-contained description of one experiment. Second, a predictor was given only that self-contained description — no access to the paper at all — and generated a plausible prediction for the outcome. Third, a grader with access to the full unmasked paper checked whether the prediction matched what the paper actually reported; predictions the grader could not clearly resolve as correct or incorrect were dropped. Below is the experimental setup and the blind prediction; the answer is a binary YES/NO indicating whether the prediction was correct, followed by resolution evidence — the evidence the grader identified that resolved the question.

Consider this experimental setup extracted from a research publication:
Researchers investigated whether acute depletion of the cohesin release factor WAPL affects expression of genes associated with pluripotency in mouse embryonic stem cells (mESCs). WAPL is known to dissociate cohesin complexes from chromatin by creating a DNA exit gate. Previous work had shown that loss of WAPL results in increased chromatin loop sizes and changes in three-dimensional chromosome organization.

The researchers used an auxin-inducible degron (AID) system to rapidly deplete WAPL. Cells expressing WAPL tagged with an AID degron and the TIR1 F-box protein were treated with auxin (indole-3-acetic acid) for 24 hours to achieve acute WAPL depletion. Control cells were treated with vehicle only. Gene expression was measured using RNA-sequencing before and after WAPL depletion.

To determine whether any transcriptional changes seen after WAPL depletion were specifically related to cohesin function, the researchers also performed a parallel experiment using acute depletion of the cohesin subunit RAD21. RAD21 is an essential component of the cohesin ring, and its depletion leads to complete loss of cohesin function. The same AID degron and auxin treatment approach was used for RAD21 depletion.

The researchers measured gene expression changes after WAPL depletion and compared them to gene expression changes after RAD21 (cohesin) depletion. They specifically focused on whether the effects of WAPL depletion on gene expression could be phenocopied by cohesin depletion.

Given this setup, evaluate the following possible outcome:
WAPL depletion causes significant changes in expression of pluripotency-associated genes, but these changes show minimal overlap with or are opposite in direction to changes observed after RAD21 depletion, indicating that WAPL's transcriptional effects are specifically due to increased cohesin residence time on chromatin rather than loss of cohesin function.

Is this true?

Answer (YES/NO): NO